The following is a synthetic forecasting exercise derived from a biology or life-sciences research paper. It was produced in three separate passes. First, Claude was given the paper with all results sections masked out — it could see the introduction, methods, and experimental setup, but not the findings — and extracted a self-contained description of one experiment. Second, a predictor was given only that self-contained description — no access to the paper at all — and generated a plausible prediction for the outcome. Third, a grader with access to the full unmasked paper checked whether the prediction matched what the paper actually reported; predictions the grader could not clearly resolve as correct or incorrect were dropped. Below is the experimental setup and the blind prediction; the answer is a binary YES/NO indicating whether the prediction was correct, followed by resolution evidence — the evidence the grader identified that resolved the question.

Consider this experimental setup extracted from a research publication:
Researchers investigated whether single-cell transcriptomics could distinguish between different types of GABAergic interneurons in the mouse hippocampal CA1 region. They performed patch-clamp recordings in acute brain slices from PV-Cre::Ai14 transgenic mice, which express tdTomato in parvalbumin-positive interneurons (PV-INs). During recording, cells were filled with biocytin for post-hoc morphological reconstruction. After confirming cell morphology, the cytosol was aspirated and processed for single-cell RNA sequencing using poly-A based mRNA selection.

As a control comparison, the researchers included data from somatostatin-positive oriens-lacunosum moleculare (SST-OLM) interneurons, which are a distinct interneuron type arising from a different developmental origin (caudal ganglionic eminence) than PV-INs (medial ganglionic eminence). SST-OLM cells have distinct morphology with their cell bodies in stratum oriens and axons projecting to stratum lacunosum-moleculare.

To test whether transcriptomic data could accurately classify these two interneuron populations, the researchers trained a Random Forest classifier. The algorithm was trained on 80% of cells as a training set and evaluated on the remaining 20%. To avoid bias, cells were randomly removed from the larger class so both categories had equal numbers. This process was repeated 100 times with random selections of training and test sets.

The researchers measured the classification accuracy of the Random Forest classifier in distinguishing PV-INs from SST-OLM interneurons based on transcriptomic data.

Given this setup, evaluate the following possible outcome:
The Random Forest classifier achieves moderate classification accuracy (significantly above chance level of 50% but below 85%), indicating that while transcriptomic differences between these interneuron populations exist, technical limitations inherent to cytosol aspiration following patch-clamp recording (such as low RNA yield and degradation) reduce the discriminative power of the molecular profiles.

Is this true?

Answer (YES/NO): NO